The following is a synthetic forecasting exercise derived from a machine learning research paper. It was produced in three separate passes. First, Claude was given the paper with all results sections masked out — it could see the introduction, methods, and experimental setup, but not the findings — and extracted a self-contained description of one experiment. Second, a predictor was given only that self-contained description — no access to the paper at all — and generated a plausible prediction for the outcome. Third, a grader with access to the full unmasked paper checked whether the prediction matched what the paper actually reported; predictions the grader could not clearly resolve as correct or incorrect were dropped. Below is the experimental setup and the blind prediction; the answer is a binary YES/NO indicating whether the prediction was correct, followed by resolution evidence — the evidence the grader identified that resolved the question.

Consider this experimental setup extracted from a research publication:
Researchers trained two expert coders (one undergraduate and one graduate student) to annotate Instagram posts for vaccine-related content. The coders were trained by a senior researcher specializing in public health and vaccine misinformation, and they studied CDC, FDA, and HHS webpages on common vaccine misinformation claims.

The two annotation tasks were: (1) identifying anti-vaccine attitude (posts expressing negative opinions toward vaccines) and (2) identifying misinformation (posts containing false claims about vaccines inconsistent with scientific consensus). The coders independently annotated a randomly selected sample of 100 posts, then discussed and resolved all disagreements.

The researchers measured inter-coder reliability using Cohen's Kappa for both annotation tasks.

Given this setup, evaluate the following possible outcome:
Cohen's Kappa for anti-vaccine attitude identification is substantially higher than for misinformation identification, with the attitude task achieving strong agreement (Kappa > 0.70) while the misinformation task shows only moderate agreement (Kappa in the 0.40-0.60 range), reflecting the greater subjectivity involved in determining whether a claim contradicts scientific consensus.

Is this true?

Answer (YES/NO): NO